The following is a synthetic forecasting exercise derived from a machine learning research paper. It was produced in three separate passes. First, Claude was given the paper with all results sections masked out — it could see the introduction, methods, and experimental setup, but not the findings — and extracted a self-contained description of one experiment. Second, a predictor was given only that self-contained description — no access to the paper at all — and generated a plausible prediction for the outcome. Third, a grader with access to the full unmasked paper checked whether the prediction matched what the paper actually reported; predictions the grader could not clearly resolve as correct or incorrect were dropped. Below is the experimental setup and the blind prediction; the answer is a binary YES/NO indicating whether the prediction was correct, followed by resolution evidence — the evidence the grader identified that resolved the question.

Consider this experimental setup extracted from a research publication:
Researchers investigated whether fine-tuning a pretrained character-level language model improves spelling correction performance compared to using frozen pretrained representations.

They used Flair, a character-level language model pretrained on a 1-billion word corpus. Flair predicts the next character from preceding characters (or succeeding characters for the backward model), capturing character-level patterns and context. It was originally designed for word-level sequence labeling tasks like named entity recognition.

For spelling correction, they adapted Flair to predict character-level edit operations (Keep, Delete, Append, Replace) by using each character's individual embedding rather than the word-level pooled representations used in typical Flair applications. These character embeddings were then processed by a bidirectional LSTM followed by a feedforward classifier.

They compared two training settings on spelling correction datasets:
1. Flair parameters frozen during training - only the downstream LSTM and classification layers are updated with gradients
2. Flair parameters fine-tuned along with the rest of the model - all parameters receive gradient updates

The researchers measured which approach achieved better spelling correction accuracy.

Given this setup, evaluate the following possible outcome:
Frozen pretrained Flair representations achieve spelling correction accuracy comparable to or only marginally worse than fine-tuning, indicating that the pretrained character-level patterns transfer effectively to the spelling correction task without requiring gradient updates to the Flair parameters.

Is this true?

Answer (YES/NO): NO